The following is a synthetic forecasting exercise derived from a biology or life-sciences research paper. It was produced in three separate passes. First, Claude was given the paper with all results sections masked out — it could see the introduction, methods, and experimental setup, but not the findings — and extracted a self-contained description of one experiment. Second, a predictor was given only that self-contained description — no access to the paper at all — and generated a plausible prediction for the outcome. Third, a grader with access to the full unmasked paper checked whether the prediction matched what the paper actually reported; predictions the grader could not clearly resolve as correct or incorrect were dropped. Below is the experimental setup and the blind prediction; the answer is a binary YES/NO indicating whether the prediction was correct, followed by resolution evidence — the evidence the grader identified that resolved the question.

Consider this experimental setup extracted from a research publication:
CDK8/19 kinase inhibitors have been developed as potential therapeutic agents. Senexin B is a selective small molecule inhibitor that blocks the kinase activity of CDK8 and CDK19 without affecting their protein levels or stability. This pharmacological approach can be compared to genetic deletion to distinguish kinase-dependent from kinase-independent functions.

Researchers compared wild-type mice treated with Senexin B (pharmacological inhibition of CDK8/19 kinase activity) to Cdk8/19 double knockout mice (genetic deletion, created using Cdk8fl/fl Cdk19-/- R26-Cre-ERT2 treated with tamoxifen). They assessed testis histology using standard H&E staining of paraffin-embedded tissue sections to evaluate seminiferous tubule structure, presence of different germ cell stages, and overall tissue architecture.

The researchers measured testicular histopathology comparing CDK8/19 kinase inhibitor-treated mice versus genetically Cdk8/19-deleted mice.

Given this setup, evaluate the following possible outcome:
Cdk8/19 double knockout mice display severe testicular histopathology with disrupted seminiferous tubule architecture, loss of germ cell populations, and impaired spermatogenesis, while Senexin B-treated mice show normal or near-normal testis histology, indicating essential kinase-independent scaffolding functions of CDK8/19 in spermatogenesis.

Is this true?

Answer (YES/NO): YES